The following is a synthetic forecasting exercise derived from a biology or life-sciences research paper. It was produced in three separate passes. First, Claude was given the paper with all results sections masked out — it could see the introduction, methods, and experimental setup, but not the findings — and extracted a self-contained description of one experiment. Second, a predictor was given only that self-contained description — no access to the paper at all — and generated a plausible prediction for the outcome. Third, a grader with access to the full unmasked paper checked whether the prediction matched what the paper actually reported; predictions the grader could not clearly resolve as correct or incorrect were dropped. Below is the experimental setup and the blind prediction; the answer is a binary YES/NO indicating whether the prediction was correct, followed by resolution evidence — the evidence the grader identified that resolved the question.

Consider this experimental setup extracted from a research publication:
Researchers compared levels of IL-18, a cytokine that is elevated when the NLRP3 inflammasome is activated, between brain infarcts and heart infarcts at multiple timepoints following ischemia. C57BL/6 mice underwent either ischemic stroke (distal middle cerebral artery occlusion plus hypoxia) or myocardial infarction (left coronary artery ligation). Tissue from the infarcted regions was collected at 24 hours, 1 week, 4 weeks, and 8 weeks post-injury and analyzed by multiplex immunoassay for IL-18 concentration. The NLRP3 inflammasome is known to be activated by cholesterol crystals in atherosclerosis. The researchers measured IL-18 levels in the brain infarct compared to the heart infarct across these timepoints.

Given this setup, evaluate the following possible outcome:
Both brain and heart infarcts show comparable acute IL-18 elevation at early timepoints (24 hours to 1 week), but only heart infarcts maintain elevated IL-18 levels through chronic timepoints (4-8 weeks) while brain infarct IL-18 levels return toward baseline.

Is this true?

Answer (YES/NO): NO